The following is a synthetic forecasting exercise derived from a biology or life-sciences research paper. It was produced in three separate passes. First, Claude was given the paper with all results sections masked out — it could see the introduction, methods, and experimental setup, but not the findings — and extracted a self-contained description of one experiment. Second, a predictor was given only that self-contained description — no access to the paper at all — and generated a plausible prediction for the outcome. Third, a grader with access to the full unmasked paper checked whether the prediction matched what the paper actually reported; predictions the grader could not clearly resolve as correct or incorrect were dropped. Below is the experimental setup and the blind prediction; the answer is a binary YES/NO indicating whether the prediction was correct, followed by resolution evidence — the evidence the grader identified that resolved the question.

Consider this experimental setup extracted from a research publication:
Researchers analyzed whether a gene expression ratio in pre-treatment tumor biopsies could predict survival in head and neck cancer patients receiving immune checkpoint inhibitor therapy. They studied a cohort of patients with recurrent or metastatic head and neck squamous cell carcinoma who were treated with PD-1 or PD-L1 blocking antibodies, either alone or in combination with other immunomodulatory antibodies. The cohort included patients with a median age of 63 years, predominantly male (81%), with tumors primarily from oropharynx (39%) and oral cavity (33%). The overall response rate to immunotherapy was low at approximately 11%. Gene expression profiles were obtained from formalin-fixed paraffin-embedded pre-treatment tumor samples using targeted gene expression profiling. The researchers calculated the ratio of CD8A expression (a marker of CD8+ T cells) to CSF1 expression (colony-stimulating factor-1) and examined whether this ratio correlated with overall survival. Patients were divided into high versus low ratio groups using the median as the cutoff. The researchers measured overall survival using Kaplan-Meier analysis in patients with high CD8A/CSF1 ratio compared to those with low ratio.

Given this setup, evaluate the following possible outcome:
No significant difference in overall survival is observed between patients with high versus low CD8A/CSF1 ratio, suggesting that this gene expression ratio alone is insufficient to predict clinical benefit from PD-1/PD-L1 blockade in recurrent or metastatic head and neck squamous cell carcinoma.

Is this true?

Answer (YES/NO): NO